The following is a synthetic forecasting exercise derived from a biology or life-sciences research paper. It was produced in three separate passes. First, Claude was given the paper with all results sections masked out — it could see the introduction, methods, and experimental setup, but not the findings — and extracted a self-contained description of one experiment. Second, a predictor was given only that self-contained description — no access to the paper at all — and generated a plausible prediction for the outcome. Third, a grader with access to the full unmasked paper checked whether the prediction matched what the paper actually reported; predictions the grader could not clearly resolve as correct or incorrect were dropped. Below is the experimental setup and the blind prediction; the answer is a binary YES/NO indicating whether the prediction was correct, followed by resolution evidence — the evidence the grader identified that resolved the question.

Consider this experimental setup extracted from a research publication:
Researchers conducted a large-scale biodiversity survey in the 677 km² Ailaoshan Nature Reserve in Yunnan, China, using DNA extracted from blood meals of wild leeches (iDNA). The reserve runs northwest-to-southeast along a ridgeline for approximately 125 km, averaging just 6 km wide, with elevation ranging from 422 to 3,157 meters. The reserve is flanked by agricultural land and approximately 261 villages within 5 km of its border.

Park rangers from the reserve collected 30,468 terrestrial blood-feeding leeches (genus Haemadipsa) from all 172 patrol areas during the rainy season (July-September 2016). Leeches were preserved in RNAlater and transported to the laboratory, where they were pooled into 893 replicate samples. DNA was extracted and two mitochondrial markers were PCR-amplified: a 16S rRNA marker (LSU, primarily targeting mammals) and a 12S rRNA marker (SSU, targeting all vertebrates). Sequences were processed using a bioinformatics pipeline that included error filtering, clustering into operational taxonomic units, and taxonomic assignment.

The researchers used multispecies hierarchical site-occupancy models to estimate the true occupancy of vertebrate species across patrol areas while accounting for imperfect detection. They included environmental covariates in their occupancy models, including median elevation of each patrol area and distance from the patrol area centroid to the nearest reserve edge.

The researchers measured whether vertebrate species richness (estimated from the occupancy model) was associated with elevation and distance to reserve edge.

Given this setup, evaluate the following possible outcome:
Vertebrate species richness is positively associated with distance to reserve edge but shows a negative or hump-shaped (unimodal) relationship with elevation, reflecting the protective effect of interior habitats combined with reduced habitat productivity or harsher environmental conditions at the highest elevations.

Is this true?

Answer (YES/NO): NO